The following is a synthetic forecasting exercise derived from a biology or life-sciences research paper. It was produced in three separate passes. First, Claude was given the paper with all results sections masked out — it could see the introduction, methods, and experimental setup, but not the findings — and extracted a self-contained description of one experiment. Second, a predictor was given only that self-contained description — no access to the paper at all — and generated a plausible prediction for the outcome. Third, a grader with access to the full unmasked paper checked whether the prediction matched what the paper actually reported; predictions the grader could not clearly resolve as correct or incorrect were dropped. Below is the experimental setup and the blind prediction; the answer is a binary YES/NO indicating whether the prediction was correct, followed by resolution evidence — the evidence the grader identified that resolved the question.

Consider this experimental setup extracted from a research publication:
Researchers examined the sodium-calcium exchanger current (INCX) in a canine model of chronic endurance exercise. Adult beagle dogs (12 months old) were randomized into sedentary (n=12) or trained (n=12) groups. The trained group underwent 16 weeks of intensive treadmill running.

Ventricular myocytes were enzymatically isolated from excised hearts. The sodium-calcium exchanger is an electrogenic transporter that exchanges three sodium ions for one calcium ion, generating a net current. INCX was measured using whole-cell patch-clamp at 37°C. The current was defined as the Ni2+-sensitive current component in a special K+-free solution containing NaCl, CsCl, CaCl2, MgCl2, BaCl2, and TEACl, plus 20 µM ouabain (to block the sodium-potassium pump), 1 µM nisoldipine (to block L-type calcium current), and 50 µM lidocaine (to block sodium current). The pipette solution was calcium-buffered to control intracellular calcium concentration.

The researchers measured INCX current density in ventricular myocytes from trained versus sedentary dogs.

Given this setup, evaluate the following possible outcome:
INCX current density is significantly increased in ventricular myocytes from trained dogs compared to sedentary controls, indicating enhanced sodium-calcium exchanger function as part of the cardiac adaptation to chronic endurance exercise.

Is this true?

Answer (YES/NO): NO